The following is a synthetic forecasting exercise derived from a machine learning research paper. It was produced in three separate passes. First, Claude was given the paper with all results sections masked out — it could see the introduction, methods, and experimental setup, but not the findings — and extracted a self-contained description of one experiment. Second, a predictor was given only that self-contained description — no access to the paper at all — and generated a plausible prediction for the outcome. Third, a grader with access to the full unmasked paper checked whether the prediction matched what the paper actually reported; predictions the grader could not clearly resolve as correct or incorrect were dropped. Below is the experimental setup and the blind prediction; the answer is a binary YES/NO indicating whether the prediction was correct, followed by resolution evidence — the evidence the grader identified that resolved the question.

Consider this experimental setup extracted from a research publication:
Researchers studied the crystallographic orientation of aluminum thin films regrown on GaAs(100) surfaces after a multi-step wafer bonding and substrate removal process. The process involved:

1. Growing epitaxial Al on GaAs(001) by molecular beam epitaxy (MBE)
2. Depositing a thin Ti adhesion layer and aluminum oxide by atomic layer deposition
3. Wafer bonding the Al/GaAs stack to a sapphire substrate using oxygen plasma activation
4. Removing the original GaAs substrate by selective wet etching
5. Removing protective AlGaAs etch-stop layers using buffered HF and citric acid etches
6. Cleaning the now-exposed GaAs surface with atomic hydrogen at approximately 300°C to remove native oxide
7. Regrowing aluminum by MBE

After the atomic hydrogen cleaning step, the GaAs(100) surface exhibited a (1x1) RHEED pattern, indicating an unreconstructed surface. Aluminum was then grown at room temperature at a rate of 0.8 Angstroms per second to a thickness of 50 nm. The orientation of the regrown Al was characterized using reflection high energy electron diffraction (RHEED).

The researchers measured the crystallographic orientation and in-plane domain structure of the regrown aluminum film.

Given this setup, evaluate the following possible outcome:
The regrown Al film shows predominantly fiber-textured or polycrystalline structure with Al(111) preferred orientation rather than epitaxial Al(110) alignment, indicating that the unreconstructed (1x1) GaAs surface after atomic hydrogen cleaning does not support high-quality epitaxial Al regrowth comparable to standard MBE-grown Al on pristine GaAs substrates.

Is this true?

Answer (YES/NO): NO